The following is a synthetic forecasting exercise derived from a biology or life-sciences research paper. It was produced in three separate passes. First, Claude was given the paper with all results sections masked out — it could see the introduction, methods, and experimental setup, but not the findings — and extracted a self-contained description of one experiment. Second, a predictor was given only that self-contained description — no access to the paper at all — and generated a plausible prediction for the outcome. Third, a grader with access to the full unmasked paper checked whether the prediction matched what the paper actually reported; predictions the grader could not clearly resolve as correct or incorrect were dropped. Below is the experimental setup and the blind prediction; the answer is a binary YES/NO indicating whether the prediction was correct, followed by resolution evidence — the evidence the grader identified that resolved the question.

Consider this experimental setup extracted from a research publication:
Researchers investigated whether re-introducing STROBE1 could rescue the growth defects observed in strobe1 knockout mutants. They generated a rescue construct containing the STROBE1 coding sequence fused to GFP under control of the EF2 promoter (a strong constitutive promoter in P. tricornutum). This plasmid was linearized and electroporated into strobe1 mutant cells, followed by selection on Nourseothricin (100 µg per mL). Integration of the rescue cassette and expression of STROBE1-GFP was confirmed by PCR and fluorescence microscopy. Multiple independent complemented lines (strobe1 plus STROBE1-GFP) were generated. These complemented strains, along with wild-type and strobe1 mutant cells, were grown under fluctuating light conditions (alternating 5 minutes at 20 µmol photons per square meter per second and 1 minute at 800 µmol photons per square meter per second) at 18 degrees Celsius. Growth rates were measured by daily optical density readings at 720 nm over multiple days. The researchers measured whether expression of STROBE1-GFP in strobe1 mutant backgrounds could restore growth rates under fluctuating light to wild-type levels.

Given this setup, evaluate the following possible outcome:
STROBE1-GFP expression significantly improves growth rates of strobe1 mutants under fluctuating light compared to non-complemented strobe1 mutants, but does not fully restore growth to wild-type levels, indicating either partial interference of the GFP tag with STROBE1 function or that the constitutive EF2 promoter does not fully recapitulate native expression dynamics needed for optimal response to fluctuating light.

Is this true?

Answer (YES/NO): NO